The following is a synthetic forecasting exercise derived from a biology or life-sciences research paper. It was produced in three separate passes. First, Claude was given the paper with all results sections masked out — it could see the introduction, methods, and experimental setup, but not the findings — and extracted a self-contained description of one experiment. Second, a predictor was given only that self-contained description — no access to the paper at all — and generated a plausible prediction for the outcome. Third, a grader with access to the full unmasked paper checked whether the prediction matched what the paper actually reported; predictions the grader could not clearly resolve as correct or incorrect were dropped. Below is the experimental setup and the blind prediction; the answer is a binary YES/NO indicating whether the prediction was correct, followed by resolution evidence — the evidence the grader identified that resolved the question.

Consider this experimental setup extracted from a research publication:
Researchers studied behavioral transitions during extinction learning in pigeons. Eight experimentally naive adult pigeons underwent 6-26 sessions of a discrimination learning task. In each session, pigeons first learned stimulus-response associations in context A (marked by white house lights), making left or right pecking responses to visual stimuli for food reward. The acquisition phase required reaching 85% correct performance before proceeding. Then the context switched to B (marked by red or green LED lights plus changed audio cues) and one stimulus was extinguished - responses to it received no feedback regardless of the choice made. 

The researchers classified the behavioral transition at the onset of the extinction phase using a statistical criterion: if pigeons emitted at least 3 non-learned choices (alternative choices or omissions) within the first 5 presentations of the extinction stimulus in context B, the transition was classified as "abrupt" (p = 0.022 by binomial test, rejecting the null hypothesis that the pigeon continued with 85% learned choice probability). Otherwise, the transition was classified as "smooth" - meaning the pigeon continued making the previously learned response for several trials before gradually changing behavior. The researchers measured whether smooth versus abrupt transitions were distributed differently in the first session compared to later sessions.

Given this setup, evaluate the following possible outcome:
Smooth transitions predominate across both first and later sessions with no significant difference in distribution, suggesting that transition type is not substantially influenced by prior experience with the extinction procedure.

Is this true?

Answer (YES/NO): NO